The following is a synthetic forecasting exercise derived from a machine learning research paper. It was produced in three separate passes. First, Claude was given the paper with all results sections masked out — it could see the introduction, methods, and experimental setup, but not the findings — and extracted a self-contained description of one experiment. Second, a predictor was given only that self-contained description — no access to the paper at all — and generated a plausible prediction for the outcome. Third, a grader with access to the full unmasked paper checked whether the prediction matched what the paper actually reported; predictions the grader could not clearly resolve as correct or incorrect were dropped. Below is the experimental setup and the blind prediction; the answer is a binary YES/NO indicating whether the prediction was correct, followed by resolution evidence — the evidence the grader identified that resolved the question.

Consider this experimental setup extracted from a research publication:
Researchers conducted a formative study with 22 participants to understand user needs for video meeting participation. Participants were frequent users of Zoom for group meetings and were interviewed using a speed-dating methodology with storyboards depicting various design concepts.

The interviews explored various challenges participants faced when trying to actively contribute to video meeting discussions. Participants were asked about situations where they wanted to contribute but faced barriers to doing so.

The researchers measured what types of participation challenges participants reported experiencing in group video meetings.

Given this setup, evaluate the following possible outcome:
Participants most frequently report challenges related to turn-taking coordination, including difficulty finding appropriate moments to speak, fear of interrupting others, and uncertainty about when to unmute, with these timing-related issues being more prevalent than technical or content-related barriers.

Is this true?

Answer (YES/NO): NO